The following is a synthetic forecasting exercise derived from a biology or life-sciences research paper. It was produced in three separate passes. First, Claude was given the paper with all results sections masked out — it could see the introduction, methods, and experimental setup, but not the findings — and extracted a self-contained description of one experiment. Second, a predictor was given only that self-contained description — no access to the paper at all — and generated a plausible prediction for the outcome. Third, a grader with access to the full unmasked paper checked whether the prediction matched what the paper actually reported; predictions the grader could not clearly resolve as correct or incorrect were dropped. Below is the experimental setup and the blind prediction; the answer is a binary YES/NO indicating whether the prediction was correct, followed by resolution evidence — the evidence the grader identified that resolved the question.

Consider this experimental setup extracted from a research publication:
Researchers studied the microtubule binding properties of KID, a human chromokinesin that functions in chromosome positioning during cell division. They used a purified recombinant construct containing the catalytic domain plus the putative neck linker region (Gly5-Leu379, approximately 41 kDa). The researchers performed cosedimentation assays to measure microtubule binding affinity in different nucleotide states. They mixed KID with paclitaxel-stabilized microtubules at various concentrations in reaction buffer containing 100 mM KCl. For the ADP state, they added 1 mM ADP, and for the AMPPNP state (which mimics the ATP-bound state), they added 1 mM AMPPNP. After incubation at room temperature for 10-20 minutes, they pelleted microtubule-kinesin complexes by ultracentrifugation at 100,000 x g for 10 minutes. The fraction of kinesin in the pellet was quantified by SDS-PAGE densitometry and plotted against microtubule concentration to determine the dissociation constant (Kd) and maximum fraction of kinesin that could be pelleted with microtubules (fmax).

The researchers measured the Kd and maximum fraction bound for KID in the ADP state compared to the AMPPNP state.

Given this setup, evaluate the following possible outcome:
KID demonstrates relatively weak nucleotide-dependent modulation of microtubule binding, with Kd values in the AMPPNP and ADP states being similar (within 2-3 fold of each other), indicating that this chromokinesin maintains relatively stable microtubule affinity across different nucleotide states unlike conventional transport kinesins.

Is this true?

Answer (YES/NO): NO